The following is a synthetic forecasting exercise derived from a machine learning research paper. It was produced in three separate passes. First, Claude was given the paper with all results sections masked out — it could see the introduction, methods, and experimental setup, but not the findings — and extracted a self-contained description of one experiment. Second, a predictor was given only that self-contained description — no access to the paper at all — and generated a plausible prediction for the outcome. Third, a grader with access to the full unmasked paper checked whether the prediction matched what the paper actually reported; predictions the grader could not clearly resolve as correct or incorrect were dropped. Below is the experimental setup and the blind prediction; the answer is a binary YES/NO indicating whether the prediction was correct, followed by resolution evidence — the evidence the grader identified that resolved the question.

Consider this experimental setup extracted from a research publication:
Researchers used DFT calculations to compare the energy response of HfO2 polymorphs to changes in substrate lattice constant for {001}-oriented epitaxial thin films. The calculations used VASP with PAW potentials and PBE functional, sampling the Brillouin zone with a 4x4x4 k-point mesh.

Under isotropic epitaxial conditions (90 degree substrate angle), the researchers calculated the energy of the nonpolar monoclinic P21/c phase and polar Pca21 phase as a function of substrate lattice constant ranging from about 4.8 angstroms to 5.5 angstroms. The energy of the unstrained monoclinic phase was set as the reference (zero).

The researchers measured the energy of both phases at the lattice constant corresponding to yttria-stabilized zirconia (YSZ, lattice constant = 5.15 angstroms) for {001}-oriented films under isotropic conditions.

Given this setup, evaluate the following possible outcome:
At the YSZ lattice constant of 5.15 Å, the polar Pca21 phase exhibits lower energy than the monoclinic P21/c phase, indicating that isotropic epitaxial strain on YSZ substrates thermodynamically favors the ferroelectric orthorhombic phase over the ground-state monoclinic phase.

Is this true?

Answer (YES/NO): NO